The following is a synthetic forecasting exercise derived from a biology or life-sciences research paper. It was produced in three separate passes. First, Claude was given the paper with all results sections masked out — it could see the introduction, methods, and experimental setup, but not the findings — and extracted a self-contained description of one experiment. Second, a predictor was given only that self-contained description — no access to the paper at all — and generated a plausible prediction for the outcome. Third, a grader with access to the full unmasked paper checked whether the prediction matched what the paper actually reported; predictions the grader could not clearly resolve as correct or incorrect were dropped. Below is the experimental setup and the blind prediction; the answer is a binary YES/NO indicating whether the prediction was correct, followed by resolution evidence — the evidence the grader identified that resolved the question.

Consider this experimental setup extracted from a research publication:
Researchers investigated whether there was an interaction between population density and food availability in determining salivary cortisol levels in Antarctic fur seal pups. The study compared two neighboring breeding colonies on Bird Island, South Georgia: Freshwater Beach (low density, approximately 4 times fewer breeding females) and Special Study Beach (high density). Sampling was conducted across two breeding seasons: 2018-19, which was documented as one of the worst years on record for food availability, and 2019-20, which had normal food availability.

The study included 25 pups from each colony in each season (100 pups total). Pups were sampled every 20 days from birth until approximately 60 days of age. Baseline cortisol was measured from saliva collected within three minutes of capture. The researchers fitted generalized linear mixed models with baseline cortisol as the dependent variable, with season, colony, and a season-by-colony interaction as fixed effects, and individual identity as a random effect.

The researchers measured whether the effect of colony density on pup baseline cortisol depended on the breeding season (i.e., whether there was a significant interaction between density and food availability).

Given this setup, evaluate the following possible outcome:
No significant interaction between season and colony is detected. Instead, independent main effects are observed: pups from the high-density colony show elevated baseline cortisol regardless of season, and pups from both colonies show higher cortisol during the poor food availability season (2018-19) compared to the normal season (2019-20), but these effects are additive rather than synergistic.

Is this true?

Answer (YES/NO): NO